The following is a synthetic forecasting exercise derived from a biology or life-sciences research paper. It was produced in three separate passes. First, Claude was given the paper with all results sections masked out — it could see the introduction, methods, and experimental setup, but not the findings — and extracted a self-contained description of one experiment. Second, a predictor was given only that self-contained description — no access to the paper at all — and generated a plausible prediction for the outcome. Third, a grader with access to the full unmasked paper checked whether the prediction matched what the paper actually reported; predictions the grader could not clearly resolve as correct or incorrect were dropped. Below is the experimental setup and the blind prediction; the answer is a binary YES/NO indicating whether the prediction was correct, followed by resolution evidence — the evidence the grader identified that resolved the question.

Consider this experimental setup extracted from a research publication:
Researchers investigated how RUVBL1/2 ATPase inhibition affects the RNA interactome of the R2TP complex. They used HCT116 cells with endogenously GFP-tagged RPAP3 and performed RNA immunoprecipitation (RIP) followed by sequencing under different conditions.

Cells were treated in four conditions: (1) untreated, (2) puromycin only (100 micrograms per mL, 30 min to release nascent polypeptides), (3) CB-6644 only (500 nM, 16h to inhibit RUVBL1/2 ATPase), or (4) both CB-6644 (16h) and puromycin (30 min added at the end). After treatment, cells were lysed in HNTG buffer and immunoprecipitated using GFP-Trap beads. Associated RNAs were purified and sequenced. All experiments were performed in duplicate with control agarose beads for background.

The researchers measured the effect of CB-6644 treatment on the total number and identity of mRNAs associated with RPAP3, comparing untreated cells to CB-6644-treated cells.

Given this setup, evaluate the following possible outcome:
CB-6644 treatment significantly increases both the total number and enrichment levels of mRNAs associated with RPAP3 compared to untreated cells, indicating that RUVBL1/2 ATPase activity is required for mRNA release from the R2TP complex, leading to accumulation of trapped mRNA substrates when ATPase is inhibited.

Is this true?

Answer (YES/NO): NO